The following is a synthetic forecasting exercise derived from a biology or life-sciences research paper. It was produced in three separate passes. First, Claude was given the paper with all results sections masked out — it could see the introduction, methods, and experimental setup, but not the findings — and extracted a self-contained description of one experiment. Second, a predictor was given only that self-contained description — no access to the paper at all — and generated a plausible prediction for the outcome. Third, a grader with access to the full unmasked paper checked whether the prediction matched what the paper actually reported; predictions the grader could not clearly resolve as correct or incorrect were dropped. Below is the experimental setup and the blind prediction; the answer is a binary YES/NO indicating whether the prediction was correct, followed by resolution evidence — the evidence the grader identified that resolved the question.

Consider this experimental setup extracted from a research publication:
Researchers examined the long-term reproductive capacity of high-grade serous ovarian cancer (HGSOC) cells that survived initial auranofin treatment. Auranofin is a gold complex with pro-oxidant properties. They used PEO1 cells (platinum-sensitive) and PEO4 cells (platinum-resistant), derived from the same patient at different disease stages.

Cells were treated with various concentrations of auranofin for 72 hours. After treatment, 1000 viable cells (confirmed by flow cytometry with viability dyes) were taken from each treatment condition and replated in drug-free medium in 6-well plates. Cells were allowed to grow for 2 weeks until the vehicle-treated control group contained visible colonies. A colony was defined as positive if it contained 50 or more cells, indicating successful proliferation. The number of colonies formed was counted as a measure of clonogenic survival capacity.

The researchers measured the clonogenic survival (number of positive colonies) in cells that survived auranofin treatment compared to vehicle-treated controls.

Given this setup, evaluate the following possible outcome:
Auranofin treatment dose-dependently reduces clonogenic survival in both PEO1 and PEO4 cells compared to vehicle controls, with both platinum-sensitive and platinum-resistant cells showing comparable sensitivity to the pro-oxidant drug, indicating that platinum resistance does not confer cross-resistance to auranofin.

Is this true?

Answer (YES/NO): NO